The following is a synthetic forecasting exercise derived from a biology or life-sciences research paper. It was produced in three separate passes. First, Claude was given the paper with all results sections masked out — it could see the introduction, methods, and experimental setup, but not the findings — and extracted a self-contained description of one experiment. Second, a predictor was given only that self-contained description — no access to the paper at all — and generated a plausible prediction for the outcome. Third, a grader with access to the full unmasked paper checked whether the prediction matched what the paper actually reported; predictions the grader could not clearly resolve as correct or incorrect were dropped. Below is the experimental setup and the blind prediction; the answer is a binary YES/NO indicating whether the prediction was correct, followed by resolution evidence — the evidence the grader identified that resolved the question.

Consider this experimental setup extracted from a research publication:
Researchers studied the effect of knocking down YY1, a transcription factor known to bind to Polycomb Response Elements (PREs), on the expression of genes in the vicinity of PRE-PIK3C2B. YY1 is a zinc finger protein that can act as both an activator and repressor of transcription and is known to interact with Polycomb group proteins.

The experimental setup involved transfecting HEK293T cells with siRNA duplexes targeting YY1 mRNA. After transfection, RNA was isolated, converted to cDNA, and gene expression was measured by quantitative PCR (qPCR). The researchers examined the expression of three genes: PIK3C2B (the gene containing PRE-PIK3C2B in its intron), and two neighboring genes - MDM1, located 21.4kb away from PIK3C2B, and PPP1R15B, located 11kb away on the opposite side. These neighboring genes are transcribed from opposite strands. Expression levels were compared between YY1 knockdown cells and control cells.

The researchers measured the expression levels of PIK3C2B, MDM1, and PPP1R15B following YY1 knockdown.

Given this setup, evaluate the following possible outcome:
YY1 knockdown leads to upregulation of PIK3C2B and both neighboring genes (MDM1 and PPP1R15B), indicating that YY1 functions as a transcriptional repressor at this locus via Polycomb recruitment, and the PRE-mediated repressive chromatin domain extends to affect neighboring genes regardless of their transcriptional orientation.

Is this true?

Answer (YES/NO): YES